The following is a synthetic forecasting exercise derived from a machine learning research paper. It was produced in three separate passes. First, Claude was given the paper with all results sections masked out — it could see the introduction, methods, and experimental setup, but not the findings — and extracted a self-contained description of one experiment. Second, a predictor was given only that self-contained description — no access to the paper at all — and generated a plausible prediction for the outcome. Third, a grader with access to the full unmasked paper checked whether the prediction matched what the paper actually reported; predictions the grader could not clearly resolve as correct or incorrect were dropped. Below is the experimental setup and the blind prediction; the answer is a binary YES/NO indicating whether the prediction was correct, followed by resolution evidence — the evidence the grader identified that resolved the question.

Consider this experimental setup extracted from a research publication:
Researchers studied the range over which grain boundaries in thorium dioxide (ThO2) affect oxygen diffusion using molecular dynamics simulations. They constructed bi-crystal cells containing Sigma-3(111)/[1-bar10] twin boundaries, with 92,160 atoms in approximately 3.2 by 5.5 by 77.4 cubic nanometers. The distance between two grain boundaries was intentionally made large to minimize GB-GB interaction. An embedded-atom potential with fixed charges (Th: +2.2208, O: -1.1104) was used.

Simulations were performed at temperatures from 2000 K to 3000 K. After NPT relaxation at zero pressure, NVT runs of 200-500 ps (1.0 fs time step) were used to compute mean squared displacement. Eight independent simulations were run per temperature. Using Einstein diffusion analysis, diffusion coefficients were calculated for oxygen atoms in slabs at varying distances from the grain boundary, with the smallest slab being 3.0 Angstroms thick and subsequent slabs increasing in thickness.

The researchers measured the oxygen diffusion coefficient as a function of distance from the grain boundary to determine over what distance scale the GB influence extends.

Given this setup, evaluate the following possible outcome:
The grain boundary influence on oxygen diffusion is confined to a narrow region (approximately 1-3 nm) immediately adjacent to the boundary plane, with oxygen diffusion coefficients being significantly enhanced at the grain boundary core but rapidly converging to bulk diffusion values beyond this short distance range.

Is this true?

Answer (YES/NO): NO